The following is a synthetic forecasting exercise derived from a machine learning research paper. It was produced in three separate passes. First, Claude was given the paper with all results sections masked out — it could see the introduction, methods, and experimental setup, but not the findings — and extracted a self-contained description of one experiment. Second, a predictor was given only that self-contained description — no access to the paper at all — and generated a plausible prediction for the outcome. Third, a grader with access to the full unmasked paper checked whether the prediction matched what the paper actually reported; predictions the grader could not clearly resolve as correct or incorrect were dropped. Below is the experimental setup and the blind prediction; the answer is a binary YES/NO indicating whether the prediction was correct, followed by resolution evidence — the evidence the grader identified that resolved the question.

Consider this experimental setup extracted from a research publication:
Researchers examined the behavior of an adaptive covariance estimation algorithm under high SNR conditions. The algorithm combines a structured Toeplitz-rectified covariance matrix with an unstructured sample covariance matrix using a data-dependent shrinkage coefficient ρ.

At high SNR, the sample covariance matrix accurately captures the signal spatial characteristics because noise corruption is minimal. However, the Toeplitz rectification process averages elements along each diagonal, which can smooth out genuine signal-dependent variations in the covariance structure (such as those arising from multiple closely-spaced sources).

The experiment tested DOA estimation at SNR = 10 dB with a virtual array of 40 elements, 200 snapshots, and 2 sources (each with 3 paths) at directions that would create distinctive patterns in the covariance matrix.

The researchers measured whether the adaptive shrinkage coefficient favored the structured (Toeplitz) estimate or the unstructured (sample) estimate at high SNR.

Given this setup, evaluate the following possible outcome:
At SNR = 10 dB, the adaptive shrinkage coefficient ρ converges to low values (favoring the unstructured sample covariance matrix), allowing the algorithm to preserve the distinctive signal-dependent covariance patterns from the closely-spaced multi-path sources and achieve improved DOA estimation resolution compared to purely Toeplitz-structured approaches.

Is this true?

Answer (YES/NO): YES